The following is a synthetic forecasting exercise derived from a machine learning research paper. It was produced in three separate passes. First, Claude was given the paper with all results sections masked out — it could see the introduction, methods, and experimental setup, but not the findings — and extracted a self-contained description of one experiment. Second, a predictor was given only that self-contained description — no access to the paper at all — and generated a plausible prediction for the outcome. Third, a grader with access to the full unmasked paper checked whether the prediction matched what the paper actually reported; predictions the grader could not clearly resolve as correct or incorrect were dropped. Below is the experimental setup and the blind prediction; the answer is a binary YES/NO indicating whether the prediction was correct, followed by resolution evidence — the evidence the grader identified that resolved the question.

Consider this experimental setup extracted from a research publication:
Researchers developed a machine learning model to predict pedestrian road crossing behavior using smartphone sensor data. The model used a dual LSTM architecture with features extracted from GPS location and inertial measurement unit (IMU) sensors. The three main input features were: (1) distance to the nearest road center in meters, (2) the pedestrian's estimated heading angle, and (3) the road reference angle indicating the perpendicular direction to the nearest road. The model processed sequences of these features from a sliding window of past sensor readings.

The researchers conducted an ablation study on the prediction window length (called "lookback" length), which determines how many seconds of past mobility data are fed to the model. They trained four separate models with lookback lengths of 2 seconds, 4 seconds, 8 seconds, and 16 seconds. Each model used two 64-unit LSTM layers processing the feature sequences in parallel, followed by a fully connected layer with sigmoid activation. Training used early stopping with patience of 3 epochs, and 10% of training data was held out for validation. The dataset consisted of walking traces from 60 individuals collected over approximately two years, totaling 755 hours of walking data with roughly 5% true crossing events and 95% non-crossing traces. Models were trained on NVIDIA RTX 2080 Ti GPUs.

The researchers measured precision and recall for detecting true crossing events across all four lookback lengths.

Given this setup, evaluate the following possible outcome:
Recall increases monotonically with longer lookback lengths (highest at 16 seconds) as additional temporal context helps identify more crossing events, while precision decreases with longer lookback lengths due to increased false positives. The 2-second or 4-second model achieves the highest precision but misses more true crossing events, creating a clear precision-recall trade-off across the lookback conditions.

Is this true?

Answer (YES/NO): NO